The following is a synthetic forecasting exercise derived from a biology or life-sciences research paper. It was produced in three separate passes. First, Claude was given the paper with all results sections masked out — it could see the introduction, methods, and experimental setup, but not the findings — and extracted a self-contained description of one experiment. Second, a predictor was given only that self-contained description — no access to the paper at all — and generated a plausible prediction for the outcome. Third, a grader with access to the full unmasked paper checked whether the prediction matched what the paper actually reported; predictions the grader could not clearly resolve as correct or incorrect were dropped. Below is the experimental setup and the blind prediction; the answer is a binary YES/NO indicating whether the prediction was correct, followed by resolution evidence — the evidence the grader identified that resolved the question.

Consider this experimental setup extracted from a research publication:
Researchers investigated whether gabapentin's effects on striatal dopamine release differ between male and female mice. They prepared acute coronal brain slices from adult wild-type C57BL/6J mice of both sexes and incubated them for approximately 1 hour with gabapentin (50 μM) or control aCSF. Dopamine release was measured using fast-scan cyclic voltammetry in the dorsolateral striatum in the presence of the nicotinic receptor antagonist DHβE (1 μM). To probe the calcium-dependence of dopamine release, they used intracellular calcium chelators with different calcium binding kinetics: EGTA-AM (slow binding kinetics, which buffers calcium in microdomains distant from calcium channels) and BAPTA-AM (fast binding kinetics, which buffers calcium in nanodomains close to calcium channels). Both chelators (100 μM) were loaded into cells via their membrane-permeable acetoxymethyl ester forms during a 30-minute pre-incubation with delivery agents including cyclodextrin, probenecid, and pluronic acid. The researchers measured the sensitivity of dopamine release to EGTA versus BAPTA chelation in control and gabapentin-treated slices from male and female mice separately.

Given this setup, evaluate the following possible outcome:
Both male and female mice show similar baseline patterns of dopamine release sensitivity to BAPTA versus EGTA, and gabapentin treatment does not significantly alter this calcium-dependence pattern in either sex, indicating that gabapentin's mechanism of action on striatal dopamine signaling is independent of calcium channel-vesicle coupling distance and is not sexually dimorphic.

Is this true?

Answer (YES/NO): NO